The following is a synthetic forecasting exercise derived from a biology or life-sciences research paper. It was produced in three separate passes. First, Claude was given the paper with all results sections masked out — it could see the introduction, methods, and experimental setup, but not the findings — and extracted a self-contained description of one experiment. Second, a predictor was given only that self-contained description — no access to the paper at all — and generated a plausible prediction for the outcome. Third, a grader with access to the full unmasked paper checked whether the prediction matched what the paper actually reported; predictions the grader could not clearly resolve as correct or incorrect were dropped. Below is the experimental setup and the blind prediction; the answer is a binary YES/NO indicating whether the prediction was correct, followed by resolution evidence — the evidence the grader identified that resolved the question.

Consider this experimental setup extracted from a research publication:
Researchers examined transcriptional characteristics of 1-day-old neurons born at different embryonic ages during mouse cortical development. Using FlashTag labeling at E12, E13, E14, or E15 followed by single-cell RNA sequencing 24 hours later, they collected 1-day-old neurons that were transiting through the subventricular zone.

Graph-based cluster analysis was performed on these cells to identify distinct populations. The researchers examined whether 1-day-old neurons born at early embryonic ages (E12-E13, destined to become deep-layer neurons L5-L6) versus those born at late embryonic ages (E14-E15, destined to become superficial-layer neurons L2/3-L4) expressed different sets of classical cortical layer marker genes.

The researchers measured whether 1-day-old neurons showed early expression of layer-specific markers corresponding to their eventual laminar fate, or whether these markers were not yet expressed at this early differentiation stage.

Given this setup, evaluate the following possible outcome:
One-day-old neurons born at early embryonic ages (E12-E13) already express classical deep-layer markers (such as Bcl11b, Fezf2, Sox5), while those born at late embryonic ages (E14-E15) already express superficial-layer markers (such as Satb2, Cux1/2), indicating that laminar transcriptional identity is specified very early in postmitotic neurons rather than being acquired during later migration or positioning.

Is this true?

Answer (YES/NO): NO